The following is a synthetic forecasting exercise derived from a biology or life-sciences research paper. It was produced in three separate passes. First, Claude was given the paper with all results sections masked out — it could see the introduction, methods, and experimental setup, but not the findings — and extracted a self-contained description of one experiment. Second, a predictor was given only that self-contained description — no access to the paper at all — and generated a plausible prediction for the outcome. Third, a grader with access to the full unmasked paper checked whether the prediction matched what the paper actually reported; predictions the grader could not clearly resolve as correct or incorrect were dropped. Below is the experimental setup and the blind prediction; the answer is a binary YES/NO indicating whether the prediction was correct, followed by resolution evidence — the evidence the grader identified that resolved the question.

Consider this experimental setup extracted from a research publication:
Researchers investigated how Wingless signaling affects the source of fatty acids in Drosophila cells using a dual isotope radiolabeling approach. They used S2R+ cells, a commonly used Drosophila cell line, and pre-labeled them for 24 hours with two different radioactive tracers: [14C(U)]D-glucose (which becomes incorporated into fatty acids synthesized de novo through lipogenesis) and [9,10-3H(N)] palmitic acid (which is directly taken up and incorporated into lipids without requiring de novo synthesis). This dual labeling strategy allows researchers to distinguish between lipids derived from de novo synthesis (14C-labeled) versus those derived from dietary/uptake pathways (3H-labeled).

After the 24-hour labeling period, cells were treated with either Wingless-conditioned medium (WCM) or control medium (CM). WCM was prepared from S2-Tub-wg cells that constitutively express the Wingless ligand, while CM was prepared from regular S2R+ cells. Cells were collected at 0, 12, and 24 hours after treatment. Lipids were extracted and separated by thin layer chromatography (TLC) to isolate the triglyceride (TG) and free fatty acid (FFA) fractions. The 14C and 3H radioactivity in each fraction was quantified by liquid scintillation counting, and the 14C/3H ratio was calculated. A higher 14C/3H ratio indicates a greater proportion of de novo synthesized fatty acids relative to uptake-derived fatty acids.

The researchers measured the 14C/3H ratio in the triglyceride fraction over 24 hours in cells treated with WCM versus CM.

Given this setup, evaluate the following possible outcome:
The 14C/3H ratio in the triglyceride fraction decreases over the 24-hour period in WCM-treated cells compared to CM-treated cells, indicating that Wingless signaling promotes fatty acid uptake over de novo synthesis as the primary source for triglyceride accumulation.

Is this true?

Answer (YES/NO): YES